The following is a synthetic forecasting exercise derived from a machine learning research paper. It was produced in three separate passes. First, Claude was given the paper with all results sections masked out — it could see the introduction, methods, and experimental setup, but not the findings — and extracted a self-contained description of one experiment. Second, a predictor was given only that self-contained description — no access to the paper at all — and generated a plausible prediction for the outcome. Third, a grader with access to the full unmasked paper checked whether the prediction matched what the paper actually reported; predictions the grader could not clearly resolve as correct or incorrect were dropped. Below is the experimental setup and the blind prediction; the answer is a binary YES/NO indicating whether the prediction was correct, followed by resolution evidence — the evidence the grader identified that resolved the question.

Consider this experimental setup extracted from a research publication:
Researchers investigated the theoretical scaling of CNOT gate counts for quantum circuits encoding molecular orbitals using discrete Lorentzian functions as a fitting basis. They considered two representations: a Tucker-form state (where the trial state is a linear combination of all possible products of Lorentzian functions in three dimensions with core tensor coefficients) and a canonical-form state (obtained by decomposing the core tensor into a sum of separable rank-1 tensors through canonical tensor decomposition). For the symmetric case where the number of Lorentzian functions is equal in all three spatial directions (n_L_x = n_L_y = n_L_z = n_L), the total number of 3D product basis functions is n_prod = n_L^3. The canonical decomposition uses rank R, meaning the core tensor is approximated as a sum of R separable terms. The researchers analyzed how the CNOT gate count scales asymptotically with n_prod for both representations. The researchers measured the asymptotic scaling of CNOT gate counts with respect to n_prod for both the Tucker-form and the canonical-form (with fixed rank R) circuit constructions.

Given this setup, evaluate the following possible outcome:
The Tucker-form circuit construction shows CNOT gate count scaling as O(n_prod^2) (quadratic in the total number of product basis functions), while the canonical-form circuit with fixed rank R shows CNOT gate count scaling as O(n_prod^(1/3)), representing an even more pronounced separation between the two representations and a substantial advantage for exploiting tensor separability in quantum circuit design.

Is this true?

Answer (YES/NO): NO